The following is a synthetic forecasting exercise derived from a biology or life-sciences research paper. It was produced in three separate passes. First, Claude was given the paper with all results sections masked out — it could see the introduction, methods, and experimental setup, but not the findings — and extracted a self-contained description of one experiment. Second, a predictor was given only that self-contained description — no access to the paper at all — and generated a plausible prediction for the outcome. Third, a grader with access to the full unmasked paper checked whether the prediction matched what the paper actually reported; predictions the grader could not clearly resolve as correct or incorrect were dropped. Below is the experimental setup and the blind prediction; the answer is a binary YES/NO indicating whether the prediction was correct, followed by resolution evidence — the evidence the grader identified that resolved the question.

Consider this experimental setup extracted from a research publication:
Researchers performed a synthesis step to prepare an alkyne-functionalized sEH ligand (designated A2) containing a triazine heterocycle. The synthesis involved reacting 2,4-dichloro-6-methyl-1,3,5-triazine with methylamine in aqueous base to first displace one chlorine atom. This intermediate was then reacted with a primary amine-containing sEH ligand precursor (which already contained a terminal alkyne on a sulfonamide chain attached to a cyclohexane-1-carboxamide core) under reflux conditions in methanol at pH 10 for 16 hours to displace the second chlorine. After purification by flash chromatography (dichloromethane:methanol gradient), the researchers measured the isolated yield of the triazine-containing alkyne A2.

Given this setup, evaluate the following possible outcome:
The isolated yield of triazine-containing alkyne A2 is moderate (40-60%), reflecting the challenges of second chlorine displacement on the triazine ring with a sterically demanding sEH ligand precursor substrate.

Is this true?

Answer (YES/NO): NO